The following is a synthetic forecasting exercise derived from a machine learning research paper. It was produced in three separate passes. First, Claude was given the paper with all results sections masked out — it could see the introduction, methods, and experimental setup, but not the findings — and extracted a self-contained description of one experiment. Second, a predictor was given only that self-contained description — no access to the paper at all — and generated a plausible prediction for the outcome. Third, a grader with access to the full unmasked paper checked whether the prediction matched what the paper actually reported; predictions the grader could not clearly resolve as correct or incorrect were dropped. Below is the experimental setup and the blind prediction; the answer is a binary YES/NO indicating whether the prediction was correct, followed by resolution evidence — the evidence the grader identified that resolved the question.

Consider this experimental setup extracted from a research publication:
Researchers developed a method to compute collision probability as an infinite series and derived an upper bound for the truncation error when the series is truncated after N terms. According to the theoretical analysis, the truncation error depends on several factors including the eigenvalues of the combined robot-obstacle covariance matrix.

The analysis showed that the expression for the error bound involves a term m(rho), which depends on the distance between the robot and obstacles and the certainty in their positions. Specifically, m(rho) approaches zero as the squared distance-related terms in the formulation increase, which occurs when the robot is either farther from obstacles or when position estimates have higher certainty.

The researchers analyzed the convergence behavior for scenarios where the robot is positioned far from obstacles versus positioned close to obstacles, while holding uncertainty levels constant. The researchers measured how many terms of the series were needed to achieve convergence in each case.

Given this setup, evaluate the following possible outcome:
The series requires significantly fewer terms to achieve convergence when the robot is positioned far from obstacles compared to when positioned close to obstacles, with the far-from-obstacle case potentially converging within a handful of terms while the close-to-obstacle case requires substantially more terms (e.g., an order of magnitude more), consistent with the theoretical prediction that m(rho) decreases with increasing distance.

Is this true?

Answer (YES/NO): NO